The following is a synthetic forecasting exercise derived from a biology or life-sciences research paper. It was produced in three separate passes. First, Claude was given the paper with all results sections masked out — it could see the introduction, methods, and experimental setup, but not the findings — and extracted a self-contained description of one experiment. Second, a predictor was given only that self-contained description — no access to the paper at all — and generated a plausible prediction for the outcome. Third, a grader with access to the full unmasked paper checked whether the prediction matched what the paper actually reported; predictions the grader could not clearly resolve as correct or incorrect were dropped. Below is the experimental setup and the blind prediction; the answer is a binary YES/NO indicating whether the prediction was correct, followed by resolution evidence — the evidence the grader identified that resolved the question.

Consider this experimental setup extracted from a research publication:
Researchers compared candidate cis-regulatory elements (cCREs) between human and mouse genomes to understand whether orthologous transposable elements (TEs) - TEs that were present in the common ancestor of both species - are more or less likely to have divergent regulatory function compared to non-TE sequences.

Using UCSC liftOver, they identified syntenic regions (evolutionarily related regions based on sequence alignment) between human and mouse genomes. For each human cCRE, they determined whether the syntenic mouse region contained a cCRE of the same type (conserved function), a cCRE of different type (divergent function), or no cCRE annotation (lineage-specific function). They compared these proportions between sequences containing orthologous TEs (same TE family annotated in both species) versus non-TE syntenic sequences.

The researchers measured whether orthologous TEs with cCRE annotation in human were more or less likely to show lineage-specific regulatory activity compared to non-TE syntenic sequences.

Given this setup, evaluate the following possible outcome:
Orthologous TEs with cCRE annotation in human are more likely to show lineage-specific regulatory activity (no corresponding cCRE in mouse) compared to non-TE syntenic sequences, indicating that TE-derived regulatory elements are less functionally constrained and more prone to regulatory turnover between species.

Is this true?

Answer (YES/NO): YES